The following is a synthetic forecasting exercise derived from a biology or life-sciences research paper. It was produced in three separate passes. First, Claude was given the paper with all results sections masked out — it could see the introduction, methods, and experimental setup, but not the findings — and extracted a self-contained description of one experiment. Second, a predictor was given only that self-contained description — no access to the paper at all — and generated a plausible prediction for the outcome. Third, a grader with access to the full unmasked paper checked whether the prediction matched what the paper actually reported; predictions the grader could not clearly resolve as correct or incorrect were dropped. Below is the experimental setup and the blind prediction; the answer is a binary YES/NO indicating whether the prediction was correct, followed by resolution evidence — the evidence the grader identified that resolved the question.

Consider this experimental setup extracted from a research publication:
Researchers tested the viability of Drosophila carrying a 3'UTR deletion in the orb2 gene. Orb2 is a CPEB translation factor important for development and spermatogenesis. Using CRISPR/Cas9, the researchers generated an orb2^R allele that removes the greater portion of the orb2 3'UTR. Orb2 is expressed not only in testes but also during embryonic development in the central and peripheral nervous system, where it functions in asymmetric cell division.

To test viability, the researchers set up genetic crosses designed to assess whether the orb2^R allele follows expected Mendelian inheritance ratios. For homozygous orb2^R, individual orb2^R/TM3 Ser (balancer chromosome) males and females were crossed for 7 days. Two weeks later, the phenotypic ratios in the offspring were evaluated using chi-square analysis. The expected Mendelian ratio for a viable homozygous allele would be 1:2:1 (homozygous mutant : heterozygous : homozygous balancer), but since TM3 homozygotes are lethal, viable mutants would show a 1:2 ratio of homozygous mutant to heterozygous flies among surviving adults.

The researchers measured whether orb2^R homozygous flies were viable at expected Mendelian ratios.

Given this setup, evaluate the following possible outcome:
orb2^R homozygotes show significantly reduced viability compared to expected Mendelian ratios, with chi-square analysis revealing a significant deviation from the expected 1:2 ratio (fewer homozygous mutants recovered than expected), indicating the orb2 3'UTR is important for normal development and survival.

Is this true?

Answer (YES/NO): NO